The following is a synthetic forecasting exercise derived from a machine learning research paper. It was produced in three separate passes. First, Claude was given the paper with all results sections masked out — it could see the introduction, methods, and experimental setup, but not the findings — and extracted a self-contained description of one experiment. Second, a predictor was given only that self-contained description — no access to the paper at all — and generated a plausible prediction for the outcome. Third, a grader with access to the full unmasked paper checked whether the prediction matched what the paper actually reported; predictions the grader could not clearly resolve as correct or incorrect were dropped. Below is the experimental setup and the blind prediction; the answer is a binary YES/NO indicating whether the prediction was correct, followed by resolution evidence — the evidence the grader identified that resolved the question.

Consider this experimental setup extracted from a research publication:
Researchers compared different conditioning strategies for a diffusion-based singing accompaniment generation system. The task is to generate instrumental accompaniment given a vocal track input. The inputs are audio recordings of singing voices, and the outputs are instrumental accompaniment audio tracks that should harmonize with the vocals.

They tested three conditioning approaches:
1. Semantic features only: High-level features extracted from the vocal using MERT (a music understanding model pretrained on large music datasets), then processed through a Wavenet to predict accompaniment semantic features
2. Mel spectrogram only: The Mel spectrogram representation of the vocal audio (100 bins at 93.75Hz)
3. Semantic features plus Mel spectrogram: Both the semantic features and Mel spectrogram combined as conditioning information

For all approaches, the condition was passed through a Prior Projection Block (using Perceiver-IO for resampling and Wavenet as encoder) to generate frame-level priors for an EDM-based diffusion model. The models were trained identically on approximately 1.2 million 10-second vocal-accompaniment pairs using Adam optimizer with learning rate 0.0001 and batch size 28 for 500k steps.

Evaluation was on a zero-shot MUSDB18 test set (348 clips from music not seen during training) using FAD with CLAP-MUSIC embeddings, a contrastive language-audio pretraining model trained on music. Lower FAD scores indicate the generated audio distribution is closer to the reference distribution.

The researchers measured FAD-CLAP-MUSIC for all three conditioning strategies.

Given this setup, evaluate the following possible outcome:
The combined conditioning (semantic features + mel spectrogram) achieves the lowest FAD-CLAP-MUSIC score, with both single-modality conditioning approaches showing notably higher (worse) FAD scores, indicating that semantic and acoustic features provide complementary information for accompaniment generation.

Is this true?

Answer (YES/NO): NO